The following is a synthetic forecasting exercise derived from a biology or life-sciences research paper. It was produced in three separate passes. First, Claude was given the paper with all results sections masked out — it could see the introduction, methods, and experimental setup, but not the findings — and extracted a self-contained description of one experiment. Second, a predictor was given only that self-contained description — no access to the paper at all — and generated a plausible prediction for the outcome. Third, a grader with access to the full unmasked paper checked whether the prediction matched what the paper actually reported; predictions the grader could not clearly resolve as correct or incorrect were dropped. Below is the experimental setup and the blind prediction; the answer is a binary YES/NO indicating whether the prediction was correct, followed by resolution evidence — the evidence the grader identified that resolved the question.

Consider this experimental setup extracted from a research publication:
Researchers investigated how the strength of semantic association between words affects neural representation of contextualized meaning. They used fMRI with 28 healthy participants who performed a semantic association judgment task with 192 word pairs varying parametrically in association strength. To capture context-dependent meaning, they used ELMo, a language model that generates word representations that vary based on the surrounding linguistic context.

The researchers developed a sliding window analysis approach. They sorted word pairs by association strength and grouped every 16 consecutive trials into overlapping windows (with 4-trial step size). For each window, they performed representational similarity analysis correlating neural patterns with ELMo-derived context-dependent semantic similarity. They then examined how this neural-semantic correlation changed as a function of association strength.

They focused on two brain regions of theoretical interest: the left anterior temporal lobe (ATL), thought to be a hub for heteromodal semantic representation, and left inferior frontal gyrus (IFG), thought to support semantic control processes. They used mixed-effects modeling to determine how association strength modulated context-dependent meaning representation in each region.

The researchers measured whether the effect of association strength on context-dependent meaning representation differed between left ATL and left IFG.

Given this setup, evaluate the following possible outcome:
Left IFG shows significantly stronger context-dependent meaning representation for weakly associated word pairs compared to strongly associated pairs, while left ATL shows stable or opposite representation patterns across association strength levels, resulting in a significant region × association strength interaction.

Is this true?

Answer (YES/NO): NO